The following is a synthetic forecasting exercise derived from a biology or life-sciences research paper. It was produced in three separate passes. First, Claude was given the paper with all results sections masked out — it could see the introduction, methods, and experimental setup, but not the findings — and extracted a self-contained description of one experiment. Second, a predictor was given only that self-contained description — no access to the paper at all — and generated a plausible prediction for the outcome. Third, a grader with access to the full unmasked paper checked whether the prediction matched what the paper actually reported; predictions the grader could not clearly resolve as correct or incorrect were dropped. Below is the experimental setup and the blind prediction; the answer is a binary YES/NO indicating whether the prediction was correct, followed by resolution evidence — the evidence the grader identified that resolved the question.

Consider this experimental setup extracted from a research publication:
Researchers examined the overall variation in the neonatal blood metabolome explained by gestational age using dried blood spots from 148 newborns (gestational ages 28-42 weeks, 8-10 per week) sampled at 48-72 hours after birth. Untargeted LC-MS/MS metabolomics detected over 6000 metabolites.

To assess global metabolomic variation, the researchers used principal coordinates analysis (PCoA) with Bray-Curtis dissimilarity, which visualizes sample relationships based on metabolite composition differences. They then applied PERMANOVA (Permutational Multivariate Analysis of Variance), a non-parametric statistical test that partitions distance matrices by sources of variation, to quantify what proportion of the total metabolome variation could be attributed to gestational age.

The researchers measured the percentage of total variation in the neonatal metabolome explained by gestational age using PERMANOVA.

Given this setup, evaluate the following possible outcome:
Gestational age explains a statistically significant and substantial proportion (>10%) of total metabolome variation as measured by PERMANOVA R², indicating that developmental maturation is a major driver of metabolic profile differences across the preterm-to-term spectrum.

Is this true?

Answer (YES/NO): NO